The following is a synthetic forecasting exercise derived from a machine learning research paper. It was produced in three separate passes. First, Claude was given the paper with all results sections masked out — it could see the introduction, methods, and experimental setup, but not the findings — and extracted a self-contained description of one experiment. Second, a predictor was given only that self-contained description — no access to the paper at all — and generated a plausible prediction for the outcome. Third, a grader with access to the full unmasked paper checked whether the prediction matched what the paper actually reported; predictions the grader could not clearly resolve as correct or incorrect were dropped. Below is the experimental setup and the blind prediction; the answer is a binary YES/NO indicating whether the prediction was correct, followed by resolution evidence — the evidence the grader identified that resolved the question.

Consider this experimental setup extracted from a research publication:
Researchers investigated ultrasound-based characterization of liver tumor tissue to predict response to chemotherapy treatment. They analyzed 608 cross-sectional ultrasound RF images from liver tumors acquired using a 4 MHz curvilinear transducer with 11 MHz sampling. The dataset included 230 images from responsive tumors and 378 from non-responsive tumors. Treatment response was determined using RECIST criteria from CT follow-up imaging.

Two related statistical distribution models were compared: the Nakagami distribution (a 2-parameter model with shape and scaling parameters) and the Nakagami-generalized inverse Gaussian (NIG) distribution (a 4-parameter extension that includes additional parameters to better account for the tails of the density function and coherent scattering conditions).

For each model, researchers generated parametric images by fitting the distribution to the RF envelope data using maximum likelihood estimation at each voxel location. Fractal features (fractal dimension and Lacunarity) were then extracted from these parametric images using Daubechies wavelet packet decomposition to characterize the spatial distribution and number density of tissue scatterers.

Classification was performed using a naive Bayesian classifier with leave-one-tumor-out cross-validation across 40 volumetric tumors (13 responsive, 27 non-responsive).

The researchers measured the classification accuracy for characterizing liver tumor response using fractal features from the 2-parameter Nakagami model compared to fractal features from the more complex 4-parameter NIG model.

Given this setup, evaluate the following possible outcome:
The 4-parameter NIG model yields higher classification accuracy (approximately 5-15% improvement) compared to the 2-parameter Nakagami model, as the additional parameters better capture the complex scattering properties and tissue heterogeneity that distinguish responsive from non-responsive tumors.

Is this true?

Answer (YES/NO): NO